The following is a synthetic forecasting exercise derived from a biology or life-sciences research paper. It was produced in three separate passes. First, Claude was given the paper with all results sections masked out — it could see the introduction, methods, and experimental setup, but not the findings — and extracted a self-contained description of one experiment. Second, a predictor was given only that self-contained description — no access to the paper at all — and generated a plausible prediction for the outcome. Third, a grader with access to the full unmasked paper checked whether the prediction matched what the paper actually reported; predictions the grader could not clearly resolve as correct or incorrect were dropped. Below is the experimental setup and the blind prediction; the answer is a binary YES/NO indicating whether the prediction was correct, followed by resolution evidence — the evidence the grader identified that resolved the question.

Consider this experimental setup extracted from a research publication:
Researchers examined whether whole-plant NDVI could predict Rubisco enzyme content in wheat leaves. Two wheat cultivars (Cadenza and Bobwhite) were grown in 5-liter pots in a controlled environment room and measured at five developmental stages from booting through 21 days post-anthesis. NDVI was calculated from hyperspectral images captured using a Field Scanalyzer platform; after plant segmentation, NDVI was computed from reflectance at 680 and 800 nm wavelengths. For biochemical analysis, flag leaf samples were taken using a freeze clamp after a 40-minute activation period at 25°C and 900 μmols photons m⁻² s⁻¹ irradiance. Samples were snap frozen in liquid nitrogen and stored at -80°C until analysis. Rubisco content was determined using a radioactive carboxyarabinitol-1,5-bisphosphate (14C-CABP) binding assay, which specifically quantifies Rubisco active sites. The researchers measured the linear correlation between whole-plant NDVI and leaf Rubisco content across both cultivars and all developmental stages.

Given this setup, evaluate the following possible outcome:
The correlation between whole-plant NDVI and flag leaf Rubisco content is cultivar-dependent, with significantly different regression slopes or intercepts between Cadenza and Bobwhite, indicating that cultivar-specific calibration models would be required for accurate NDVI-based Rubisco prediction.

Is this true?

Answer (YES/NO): NO